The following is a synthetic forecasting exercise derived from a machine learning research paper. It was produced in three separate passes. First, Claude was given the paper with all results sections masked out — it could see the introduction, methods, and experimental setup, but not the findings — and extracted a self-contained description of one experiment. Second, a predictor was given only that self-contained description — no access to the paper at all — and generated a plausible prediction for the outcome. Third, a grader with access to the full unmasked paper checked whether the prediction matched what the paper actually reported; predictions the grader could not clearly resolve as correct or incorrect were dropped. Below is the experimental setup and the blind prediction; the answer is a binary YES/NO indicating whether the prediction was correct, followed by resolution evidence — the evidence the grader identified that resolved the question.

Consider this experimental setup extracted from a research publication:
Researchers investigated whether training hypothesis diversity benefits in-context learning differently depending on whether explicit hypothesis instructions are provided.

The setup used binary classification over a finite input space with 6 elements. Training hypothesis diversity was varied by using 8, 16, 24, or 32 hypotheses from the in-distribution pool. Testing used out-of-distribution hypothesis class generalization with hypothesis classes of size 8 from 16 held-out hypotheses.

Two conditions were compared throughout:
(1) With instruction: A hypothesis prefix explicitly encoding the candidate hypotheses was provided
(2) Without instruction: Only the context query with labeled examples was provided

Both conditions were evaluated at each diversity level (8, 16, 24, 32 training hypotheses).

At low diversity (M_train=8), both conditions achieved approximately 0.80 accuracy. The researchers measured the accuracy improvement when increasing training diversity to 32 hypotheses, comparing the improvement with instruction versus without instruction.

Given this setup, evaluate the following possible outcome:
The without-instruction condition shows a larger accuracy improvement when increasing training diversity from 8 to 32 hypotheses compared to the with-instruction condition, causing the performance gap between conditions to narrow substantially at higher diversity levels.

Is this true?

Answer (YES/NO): NO